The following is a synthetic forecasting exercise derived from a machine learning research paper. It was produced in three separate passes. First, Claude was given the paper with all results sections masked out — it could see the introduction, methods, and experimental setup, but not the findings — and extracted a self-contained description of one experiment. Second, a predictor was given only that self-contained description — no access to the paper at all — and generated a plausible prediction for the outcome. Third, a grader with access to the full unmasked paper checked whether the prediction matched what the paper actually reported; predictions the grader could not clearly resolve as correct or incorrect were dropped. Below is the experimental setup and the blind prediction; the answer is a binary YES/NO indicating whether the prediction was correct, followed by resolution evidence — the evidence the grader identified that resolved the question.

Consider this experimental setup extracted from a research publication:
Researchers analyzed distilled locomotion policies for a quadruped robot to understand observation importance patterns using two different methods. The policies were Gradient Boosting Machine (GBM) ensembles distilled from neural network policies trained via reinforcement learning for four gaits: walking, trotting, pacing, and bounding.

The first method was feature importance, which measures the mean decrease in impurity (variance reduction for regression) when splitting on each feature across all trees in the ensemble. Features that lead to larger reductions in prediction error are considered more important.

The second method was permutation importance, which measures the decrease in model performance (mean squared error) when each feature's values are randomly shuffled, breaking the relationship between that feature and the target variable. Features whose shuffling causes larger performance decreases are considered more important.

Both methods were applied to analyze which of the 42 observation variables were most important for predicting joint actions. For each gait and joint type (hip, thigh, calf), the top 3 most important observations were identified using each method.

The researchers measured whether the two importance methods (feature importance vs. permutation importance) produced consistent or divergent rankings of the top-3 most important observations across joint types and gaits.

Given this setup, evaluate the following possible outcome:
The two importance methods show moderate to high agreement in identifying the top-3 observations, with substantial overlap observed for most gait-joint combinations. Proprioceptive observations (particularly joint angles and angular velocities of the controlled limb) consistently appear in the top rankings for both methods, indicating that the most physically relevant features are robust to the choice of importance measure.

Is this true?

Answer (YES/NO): NO